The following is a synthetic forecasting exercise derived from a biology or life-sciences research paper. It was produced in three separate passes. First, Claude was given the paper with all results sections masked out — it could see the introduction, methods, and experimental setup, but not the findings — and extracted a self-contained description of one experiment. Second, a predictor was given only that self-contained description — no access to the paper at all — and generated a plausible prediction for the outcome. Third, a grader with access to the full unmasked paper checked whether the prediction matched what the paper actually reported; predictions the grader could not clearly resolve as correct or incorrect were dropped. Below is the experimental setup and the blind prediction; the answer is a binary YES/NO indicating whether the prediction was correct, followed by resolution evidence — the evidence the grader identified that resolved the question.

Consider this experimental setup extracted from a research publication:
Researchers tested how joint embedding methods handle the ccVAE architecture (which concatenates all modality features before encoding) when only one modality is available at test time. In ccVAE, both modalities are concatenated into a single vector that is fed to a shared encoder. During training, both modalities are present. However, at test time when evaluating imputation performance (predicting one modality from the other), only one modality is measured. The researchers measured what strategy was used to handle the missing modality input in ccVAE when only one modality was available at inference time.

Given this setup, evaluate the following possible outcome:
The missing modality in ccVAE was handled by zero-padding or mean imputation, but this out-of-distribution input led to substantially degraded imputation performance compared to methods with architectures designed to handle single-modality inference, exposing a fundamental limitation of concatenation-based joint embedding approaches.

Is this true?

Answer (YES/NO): YES